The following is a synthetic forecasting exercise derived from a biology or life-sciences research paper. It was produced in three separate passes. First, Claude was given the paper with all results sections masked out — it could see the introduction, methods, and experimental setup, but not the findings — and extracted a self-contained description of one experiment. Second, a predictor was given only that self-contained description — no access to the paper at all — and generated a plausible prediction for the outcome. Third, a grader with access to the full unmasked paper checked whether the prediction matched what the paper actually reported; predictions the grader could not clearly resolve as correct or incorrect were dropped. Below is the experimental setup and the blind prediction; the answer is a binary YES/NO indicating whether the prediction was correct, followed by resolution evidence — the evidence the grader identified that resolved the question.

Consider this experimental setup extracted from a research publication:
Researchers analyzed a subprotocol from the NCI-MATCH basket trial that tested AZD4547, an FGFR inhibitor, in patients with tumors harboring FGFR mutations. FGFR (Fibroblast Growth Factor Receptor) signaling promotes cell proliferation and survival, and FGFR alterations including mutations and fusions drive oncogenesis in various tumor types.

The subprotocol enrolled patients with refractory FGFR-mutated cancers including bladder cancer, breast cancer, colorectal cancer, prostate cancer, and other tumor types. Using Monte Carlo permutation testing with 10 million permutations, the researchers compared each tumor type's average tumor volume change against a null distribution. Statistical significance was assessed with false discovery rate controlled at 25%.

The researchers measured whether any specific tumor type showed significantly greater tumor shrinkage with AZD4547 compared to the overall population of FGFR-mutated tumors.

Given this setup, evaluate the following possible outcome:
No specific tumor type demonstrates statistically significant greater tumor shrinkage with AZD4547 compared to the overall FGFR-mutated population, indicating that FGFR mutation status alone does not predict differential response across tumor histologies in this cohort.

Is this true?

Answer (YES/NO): NO